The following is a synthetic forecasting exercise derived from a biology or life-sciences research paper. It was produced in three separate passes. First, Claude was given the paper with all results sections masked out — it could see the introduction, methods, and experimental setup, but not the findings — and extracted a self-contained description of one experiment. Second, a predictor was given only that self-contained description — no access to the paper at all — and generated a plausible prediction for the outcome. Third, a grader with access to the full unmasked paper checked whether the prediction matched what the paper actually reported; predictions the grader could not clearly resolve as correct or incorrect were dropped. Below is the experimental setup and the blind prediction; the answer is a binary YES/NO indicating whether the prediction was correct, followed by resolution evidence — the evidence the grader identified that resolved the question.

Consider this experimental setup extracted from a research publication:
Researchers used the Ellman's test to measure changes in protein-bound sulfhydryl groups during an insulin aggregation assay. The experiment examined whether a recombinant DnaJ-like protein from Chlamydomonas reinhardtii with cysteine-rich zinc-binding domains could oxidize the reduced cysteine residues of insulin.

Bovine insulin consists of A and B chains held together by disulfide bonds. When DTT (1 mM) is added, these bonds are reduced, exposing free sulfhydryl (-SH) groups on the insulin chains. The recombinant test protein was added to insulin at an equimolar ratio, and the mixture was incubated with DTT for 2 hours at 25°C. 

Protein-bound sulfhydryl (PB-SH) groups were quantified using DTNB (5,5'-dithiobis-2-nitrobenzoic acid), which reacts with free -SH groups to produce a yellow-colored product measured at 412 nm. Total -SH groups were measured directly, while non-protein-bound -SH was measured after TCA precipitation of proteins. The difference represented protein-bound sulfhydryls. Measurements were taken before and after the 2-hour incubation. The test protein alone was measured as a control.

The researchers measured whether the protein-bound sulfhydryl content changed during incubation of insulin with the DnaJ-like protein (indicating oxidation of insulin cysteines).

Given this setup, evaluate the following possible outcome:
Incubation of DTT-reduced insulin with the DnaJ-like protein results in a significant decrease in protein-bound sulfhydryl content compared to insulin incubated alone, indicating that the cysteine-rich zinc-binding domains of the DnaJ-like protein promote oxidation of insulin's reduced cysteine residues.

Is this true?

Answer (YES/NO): YES